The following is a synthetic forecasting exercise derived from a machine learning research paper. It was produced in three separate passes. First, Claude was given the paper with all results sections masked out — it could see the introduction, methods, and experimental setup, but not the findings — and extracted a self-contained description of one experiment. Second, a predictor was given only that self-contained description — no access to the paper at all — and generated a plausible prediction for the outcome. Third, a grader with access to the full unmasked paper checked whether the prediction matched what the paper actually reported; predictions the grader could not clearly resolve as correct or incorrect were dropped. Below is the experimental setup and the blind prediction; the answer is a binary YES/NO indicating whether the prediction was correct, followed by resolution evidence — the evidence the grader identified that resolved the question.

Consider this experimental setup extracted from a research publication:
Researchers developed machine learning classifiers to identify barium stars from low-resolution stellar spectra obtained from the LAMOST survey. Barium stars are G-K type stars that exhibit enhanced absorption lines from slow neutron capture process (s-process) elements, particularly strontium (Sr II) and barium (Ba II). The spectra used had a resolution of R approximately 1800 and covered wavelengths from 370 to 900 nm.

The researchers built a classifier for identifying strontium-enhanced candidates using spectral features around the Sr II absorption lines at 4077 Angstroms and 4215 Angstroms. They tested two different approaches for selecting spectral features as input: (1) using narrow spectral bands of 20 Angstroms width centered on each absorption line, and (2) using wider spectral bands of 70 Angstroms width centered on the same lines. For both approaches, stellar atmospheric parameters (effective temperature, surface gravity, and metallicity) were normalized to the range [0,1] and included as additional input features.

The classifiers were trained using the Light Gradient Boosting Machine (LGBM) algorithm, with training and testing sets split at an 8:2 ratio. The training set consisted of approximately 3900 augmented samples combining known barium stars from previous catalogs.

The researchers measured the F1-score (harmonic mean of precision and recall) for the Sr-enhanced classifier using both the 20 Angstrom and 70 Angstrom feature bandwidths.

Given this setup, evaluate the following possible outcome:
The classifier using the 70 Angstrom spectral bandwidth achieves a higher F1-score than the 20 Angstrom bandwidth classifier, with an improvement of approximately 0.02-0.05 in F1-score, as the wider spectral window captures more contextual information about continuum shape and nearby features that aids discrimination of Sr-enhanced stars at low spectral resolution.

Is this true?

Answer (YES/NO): NO